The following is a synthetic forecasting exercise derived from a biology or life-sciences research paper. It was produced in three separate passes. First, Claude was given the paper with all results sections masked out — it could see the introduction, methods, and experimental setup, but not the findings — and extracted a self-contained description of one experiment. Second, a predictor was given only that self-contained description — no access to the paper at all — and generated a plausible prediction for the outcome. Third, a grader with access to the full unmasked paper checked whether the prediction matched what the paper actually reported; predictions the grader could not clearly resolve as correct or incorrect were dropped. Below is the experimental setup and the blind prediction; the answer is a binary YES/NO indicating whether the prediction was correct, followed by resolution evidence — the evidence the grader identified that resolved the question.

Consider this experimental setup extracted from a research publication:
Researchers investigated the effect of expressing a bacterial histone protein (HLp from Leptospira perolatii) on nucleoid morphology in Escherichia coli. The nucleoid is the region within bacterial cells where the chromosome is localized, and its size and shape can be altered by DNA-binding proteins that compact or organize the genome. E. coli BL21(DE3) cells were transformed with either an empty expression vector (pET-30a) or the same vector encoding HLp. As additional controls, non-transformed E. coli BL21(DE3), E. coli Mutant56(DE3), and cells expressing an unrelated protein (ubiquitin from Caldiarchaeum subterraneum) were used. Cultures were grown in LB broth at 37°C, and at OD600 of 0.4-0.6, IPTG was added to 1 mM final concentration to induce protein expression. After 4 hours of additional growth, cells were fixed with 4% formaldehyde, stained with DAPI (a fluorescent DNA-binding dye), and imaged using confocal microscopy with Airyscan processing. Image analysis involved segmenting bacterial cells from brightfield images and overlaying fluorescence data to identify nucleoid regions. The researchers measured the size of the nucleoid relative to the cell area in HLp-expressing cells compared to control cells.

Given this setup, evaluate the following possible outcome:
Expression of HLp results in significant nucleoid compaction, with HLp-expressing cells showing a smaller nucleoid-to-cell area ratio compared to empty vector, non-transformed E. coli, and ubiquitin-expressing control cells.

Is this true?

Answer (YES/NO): NO